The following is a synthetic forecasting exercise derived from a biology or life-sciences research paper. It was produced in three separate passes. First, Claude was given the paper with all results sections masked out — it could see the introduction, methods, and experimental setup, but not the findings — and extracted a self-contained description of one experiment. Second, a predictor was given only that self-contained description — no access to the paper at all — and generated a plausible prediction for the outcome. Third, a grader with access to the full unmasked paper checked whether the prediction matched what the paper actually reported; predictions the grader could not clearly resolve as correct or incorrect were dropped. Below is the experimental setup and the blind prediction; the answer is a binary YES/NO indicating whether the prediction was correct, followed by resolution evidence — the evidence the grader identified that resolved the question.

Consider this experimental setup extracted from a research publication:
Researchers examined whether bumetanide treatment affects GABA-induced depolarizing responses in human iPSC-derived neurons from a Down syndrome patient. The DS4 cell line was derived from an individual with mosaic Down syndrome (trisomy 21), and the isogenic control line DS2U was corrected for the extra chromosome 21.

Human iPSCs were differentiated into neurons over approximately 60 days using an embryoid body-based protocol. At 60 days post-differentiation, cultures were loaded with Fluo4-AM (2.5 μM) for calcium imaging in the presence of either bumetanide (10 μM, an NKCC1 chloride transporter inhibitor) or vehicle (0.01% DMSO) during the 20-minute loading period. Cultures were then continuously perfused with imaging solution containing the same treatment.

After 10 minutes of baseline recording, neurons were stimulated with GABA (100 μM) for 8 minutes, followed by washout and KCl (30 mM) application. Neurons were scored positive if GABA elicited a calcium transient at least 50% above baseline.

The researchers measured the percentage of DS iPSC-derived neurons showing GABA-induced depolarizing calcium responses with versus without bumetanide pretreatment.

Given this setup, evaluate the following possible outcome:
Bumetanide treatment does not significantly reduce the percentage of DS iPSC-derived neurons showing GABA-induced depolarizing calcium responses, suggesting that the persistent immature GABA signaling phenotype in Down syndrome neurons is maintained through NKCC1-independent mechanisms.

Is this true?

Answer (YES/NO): NO